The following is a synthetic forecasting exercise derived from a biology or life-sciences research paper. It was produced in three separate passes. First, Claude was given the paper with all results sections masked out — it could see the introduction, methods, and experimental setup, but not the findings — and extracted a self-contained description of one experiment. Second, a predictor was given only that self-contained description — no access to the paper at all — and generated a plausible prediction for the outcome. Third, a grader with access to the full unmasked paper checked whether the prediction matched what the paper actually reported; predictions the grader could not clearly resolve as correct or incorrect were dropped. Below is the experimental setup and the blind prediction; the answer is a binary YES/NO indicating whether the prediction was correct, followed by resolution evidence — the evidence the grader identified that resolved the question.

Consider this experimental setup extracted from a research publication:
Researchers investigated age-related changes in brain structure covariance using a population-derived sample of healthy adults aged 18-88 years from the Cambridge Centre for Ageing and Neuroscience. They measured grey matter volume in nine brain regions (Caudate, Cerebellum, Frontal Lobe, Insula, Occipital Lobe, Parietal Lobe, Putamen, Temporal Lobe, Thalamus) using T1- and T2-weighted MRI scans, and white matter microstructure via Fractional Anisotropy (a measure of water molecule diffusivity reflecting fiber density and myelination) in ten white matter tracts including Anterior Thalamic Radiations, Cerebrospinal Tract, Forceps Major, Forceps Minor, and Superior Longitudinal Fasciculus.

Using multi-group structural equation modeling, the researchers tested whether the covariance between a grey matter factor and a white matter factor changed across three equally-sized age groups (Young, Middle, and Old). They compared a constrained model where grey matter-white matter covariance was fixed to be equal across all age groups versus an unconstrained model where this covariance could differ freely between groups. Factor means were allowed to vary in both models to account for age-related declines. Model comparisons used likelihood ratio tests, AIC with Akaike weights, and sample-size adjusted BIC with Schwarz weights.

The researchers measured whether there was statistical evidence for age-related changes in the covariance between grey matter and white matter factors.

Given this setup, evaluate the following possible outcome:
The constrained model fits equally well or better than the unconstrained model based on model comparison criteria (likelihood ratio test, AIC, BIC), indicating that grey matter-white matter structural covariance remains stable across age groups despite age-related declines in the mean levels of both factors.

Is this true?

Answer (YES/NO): YES